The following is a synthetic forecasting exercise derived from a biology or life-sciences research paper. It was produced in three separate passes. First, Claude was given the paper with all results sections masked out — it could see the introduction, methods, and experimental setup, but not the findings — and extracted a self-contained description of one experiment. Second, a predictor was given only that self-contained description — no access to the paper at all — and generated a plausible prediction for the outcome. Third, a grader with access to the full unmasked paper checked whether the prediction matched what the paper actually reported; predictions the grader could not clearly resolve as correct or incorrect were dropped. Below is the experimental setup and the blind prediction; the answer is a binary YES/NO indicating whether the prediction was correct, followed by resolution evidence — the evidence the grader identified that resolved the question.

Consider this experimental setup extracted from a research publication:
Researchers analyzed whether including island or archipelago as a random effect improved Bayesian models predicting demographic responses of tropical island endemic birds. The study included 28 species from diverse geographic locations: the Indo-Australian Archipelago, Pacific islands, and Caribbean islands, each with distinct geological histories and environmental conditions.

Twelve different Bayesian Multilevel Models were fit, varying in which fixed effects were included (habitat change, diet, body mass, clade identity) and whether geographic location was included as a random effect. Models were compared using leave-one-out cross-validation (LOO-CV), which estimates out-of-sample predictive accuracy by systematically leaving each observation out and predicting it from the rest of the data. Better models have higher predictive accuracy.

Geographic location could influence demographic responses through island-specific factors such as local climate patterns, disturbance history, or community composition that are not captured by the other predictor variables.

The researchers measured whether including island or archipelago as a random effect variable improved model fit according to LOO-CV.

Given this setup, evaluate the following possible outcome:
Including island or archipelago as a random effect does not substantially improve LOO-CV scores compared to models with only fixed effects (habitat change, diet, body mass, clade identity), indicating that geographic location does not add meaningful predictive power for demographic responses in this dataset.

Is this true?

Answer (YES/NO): NO